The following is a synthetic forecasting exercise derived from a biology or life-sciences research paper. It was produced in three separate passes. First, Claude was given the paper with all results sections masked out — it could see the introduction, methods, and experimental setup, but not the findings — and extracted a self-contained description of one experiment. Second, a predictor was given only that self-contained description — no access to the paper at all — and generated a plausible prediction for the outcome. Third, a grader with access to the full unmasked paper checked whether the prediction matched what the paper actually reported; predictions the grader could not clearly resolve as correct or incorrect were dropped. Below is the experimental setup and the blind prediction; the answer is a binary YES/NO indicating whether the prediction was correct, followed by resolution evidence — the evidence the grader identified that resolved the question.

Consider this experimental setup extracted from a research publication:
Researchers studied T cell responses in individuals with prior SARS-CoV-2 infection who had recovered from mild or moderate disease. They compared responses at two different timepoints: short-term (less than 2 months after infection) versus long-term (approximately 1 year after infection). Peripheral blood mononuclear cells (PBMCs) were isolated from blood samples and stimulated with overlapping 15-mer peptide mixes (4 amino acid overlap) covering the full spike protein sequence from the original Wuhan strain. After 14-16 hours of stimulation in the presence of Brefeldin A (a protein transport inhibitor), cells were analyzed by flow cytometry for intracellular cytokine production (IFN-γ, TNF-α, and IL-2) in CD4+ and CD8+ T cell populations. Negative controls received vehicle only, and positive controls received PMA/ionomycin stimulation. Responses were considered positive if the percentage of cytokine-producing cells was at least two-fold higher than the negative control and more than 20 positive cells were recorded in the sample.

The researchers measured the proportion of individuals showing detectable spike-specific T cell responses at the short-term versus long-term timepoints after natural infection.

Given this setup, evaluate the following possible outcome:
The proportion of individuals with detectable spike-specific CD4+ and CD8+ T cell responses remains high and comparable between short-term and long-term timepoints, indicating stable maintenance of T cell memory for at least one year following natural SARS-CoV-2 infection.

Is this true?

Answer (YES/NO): NO